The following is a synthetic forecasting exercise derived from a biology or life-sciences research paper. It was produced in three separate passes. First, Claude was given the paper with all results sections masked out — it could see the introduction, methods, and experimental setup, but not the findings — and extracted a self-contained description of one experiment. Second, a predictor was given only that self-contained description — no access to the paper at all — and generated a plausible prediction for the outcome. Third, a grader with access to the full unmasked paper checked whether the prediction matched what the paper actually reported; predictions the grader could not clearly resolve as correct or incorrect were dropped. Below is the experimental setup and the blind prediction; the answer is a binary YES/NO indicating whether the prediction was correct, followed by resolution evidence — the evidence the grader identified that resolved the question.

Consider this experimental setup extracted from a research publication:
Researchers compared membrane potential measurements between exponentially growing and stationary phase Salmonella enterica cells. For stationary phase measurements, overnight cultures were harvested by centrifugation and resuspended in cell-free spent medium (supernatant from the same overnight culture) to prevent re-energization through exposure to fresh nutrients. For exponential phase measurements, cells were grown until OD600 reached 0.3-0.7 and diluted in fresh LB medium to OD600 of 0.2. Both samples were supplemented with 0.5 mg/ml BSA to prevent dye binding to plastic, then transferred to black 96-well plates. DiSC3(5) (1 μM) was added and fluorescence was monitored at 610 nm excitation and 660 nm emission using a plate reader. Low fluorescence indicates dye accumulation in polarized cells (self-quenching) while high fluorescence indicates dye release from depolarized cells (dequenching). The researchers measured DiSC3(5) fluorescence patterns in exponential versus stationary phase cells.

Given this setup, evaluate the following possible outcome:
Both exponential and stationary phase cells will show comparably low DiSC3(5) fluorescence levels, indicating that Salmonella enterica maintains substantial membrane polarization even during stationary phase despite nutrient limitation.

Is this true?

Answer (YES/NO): YES